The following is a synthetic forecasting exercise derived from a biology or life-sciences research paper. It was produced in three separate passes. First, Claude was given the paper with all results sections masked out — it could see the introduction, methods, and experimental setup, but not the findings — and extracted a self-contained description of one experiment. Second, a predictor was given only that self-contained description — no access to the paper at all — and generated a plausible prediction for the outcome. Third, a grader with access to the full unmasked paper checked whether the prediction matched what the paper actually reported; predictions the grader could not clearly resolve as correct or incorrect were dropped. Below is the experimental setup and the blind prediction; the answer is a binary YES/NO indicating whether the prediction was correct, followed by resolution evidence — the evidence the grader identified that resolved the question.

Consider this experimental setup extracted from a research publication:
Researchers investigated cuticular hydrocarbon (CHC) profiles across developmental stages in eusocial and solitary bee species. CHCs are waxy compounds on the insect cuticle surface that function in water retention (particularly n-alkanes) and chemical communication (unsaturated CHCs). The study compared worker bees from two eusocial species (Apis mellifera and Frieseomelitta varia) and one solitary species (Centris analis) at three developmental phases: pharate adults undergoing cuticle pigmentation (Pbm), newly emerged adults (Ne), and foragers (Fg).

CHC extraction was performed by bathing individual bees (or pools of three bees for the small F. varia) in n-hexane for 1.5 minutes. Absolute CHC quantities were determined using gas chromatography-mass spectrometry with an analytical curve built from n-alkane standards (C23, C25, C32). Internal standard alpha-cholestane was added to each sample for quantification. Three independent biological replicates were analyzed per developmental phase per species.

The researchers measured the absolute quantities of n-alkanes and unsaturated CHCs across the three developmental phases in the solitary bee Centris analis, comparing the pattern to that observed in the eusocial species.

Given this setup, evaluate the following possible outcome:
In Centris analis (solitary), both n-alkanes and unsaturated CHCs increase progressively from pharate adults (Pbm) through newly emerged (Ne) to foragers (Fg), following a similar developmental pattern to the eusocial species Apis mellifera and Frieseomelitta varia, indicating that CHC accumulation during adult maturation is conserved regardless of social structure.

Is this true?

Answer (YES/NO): NO